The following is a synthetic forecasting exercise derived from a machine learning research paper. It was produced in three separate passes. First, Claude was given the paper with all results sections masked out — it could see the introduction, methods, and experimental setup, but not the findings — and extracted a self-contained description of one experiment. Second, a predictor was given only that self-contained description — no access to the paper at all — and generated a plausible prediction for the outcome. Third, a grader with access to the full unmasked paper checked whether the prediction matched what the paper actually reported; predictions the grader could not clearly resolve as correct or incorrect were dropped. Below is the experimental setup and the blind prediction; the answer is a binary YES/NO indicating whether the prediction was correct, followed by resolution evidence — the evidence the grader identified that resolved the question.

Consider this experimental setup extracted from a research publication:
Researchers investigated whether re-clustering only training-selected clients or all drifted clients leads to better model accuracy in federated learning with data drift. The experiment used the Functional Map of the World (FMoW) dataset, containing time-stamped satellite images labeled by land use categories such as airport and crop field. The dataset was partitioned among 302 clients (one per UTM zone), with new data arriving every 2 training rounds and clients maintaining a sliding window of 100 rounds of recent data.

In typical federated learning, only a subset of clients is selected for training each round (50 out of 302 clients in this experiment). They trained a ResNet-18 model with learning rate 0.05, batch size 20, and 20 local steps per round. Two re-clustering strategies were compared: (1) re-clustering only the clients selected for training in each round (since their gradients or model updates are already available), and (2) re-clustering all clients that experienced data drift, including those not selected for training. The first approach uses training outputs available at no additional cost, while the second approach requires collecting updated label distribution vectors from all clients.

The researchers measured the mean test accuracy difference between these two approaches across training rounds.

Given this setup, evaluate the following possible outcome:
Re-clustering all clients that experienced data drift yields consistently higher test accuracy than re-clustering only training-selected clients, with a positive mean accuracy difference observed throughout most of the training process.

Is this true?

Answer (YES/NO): YES